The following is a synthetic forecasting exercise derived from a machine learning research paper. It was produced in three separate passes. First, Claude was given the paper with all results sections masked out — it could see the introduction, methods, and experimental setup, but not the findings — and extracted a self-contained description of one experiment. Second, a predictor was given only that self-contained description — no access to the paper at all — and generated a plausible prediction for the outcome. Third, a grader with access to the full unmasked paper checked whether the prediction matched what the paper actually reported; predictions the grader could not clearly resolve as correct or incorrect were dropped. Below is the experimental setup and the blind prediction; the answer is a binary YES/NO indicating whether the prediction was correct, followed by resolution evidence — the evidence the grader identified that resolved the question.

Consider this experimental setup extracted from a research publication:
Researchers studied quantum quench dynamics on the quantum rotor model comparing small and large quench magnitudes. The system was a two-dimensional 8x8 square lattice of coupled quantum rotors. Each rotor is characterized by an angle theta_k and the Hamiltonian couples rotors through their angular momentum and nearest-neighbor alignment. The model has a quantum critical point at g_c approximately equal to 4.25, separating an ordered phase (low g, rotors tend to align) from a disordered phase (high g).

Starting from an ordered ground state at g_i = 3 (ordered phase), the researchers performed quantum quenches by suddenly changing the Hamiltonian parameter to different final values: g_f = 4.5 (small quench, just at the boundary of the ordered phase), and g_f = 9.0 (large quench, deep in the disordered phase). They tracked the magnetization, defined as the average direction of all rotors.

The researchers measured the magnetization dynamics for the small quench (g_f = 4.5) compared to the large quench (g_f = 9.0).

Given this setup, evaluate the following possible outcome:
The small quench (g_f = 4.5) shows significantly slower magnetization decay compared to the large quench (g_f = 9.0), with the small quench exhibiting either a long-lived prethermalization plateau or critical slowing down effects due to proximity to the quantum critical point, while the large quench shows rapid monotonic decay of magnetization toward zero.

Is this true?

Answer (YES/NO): NO